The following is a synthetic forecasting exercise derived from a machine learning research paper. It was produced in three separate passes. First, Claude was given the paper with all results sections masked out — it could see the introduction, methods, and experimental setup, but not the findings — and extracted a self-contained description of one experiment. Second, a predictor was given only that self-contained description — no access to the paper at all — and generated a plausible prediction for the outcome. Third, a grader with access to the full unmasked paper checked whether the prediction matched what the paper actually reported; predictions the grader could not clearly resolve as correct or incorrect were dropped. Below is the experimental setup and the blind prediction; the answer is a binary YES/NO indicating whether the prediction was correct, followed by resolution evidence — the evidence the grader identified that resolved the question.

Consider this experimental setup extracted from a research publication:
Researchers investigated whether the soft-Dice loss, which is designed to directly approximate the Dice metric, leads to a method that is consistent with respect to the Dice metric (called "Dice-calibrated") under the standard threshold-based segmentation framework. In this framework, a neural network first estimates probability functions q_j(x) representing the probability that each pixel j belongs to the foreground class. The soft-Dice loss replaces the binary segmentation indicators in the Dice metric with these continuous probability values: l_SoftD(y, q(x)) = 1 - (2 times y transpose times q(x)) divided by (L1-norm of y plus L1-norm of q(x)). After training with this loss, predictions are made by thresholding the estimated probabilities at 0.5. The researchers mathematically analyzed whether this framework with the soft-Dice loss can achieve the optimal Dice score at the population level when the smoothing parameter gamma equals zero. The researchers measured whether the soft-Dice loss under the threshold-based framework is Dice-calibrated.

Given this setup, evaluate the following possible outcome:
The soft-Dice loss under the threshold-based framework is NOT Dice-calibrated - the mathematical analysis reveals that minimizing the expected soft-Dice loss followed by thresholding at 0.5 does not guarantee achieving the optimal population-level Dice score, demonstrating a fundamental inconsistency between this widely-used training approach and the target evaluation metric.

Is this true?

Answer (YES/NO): YES